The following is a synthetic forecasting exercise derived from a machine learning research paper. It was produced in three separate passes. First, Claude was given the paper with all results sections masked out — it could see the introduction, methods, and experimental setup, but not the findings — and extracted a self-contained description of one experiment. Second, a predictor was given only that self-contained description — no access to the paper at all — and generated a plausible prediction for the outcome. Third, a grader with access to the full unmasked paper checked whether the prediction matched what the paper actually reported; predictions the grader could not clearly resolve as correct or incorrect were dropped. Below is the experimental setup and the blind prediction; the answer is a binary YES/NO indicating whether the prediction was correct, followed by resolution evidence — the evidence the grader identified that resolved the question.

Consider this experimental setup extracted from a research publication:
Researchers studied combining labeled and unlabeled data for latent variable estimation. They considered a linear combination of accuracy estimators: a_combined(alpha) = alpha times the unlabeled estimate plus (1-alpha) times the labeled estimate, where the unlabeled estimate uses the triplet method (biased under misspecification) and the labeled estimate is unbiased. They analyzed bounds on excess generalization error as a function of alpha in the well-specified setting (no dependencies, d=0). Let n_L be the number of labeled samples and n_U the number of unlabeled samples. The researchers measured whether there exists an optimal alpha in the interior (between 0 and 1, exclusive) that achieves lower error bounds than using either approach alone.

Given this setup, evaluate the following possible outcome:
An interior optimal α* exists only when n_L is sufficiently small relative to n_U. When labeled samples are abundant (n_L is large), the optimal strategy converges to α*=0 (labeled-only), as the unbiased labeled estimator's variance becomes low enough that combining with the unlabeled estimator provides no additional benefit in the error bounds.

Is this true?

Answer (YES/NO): NO